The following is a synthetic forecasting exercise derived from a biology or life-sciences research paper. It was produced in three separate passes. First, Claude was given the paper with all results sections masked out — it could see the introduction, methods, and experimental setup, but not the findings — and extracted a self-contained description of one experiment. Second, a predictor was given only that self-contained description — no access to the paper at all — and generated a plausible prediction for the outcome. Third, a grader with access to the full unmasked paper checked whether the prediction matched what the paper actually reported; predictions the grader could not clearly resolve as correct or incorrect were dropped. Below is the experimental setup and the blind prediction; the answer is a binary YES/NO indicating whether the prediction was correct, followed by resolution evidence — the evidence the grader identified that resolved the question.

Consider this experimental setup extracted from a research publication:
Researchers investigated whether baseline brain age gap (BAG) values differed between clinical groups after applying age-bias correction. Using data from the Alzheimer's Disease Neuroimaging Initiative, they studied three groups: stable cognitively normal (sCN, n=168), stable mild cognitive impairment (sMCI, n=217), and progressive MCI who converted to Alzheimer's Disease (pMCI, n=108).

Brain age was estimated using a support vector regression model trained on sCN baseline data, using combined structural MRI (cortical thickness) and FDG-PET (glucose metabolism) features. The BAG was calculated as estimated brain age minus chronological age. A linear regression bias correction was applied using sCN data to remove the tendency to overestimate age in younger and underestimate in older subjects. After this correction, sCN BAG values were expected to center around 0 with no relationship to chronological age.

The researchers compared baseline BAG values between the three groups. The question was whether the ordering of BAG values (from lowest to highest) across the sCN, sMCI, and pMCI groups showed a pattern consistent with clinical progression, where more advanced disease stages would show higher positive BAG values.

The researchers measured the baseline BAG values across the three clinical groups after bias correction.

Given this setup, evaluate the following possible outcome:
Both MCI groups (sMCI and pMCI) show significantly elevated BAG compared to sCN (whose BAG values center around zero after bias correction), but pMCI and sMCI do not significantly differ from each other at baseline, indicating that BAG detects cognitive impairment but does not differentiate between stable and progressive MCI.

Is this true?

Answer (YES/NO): NO